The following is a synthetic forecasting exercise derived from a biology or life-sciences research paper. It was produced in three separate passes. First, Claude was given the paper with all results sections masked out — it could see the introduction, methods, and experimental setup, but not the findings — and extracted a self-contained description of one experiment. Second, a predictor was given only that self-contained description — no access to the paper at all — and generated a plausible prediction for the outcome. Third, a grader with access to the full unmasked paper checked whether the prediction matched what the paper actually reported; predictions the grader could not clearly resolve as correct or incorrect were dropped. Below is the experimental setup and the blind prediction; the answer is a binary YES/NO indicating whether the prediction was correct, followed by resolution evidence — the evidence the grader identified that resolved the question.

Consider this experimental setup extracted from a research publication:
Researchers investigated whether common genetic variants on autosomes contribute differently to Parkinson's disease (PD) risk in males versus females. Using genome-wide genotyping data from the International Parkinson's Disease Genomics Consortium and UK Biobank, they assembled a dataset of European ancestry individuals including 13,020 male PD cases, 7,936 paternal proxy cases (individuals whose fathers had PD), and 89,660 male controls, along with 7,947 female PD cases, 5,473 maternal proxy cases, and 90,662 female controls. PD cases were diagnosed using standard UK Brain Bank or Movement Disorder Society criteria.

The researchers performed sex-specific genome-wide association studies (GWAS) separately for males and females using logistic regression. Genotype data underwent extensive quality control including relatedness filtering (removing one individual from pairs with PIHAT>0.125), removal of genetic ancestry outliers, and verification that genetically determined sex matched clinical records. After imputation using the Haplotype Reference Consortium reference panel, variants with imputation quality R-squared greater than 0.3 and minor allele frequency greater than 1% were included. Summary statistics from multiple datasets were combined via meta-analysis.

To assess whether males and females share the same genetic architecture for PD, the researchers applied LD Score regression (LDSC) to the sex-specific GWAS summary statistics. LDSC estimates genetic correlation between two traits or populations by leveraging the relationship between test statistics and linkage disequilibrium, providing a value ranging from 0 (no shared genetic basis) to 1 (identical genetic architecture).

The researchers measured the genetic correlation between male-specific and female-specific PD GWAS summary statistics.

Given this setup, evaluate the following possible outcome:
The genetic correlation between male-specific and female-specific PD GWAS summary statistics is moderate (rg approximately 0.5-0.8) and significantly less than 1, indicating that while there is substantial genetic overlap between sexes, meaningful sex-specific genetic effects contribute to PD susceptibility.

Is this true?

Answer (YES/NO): NO